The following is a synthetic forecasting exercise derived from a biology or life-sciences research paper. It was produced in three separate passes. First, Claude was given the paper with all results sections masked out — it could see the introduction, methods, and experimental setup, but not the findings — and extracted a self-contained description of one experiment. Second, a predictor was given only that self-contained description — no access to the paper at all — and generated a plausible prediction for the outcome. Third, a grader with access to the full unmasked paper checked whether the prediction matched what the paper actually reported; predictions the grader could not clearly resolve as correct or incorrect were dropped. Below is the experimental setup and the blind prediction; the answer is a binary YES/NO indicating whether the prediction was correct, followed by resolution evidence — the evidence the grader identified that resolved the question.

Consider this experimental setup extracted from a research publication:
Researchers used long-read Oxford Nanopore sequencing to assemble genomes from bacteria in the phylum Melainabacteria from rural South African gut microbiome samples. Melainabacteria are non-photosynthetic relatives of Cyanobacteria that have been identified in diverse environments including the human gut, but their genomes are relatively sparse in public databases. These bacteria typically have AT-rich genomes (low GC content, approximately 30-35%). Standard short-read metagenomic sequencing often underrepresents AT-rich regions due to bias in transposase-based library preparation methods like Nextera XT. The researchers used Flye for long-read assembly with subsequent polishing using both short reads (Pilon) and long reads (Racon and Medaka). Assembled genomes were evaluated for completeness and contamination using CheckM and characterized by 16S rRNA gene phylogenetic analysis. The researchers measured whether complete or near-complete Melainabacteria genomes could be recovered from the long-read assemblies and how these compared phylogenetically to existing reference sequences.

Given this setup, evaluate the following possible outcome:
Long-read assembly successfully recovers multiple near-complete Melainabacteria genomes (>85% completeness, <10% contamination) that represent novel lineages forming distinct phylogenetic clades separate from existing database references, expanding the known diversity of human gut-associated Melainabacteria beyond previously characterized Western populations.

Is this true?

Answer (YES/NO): NO